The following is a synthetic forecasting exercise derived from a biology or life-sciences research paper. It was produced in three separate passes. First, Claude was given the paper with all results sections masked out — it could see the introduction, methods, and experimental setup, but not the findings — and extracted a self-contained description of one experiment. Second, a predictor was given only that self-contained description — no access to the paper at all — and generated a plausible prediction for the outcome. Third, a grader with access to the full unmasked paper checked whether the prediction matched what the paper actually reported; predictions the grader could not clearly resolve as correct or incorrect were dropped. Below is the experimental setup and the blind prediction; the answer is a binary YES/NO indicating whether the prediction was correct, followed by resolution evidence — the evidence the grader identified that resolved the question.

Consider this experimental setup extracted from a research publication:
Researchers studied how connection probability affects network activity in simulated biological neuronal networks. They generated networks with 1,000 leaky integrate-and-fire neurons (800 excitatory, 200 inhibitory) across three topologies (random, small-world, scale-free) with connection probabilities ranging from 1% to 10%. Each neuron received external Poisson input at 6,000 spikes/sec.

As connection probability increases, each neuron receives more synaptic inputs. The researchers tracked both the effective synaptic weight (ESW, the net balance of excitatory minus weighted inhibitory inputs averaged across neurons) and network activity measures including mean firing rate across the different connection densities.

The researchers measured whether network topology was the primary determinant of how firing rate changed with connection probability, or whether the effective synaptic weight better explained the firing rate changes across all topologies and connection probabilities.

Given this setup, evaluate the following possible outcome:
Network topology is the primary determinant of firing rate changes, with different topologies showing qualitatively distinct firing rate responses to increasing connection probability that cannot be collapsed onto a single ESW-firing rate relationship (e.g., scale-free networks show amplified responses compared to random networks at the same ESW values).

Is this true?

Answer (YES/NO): NO